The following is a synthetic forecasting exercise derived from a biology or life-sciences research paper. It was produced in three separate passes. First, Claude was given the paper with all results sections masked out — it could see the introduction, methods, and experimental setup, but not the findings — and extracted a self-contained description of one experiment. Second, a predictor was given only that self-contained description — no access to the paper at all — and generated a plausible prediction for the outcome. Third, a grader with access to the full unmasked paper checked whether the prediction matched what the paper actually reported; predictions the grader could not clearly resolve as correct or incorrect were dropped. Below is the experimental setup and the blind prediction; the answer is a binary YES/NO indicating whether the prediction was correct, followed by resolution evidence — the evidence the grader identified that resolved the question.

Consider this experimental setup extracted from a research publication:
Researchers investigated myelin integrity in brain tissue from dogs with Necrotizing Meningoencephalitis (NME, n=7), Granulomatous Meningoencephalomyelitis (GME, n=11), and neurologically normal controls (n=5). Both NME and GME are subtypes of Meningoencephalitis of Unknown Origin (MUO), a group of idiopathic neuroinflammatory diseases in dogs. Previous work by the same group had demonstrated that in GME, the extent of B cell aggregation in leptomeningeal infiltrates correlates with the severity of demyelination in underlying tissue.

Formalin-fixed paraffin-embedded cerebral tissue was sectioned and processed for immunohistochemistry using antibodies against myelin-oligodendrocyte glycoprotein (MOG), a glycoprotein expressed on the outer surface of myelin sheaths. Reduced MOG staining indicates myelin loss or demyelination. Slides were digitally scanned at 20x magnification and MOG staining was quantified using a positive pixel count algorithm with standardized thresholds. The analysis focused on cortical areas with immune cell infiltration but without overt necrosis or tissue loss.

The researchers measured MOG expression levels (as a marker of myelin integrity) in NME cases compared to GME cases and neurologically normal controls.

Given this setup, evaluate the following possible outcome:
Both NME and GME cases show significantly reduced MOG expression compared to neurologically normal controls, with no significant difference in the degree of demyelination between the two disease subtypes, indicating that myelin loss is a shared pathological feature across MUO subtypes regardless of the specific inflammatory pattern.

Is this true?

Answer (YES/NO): NO